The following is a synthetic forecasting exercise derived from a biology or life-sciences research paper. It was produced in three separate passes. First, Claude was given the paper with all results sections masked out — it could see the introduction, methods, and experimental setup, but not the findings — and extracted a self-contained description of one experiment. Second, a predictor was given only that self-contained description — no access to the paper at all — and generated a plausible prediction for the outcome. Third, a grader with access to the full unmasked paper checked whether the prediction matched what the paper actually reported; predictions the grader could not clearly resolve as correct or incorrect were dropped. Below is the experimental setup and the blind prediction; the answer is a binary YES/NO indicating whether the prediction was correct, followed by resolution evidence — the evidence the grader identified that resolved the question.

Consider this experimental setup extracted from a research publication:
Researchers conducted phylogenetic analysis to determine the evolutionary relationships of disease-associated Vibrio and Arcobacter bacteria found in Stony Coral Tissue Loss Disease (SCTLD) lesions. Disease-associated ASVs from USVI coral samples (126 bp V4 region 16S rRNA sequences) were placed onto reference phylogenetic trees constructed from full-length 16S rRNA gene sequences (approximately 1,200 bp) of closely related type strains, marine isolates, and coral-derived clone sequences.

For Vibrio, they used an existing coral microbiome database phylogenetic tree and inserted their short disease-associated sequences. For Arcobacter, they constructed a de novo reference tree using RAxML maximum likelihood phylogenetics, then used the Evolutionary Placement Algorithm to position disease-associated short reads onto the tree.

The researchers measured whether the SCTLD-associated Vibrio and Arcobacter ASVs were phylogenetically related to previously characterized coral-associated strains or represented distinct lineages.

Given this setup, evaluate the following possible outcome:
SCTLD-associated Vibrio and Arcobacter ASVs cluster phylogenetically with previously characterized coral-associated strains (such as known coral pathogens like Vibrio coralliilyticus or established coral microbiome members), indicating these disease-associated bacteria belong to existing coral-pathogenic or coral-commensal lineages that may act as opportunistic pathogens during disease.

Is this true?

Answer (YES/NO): NO